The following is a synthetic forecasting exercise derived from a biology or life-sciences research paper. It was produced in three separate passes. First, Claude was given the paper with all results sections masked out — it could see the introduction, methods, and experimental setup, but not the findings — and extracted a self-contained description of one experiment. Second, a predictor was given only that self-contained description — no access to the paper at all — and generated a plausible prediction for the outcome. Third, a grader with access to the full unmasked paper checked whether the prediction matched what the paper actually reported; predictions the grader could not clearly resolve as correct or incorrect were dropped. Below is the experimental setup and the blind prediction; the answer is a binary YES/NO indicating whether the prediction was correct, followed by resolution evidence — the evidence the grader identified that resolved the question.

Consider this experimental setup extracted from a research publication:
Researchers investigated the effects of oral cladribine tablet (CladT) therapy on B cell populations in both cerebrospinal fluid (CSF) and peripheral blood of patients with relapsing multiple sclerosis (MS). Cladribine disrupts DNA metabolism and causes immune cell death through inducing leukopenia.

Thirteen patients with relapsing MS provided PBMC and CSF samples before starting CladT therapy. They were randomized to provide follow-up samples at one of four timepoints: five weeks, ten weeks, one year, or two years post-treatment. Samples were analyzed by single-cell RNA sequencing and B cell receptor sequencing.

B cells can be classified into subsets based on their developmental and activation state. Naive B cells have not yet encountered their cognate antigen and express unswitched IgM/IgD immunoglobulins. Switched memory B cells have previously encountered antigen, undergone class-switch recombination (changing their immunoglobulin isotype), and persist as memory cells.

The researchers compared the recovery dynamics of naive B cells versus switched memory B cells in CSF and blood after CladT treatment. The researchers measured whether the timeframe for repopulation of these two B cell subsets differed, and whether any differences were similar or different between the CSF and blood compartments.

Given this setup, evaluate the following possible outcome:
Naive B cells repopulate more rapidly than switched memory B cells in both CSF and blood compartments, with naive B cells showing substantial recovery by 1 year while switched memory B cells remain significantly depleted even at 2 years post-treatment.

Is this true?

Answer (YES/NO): YES